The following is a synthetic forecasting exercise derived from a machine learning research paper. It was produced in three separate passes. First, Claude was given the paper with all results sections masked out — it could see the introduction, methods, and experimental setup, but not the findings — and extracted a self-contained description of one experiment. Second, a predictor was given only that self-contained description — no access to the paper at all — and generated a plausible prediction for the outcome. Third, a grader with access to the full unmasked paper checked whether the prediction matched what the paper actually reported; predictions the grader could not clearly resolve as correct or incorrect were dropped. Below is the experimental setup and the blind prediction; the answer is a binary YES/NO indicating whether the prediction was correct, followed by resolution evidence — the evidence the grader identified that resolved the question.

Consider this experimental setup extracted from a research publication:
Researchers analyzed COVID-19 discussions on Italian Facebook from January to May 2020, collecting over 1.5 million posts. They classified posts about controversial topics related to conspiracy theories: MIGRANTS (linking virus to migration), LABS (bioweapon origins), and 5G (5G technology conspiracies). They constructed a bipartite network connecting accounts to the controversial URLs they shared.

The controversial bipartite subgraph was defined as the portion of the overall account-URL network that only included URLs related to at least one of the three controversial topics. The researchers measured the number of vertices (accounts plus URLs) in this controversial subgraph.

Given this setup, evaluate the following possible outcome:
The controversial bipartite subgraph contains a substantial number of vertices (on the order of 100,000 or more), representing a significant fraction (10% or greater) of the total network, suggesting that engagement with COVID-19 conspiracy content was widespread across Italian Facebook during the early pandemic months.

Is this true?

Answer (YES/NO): NO